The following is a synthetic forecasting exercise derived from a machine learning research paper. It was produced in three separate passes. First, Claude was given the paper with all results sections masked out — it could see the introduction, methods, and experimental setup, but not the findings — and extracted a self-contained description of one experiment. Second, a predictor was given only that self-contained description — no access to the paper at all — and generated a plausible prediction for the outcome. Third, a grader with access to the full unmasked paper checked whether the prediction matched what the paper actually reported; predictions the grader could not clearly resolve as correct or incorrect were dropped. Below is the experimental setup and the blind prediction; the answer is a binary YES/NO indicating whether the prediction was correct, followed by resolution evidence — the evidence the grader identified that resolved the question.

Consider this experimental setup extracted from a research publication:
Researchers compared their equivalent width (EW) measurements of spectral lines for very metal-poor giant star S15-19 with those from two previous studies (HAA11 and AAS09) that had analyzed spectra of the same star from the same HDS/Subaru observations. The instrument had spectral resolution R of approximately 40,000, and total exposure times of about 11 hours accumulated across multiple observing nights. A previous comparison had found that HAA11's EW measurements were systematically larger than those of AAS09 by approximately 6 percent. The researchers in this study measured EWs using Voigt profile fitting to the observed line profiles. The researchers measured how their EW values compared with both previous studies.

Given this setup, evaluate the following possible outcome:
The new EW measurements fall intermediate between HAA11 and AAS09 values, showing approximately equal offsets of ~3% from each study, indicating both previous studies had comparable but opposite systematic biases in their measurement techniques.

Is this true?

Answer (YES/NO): NO